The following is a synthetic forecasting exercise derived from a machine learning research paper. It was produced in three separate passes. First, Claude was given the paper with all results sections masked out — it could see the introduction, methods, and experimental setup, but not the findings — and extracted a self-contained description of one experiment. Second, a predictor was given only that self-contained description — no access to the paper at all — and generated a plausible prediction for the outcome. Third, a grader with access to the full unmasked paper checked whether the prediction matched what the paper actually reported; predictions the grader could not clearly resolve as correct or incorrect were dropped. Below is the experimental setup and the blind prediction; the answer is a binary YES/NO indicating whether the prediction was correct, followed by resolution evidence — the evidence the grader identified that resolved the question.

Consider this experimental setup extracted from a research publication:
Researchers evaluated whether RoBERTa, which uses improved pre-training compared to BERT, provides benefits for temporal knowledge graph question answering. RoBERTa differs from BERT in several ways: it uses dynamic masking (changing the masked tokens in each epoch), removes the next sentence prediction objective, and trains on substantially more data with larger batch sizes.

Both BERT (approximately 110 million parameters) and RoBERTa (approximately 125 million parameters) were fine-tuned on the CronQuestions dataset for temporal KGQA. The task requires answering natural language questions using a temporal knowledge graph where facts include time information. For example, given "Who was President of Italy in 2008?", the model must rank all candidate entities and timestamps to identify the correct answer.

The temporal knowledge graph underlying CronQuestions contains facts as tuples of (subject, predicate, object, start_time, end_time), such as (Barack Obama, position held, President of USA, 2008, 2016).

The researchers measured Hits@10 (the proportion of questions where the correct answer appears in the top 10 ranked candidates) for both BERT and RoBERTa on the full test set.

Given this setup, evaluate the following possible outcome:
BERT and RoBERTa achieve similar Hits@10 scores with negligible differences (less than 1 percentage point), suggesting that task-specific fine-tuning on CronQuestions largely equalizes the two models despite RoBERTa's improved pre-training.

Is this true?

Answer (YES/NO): NO